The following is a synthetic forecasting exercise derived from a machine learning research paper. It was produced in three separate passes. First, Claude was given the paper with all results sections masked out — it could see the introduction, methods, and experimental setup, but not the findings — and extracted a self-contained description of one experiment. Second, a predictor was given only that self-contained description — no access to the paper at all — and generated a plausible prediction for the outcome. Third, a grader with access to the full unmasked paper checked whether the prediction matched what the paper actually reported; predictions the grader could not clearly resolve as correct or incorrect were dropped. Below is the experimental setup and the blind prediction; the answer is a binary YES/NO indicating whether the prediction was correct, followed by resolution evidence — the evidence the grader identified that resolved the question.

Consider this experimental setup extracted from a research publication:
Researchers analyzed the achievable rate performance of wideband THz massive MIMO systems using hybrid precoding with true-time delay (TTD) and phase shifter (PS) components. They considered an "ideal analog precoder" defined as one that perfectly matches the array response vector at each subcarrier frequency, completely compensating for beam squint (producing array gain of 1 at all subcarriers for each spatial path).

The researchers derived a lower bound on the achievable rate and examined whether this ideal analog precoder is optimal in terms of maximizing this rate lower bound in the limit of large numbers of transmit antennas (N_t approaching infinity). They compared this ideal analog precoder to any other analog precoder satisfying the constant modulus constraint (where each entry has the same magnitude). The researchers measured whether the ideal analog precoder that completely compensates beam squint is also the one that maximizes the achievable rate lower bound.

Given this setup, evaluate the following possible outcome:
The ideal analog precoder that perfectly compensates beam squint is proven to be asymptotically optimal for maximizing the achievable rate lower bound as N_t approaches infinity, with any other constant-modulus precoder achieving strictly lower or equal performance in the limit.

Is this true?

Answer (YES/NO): YES